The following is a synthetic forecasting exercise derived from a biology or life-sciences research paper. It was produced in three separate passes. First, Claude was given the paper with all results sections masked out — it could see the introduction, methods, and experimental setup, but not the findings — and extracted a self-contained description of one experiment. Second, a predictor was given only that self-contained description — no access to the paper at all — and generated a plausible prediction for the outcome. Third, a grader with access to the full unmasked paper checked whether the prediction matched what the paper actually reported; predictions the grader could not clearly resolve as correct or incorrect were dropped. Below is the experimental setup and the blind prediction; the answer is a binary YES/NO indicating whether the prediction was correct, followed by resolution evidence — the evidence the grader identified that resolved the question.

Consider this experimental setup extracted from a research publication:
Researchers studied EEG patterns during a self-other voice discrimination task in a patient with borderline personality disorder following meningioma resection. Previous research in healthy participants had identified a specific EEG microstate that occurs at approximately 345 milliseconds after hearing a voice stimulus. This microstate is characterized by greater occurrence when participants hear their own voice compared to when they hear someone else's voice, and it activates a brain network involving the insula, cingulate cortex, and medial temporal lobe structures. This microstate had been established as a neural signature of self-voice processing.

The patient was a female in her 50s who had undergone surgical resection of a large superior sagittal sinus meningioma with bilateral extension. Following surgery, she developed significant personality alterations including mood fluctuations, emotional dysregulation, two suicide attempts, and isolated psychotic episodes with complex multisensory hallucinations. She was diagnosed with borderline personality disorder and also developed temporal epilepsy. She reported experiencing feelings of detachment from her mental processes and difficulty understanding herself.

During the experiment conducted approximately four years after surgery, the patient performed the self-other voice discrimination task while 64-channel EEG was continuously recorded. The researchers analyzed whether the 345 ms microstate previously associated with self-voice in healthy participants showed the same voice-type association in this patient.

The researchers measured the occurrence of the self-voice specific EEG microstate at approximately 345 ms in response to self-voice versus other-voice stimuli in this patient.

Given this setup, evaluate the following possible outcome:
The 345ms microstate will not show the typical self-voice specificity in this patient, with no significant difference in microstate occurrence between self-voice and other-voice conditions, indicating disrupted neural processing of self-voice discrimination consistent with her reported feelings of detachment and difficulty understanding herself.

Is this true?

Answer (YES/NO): NO